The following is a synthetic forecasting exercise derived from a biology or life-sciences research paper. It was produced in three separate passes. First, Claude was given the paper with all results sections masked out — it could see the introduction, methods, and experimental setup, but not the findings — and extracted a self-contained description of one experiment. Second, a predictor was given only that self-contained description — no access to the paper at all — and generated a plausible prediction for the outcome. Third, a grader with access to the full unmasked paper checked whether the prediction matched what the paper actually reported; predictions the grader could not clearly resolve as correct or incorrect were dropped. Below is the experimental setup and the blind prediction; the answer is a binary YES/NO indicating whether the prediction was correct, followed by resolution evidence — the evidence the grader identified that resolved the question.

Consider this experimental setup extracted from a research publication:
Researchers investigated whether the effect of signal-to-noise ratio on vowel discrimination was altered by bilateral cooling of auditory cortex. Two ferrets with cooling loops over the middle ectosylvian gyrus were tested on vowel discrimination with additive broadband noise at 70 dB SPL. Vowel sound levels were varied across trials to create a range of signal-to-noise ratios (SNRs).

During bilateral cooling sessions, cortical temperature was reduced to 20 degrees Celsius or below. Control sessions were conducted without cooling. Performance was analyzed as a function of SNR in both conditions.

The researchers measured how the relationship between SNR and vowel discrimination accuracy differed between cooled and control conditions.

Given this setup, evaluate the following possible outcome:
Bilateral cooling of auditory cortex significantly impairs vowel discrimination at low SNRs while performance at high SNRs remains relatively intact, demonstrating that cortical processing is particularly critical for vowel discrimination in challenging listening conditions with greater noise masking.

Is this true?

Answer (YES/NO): NO